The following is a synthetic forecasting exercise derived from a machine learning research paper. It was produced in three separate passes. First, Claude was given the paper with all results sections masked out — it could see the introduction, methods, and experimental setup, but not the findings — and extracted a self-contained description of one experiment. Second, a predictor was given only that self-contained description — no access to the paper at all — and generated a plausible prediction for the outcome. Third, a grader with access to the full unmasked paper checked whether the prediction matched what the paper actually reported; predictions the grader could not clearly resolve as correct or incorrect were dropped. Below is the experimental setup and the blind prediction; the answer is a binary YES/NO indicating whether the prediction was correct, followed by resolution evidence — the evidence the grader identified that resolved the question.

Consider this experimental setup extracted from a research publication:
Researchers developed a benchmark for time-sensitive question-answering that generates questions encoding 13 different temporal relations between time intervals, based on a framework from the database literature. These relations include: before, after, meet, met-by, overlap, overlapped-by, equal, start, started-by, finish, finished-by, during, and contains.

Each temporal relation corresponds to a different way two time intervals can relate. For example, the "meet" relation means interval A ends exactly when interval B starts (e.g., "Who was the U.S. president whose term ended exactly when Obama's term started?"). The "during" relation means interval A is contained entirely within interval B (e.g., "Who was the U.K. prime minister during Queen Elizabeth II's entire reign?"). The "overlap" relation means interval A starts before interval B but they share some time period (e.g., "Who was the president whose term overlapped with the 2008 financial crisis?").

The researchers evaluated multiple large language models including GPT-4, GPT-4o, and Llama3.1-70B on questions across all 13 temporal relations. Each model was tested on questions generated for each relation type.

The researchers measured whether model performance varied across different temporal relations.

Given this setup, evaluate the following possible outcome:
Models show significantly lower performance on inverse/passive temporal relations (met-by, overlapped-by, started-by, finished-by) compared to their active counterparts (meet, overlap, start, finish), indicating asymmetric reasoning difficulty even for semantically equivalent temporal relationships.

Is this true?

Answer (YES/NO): NO